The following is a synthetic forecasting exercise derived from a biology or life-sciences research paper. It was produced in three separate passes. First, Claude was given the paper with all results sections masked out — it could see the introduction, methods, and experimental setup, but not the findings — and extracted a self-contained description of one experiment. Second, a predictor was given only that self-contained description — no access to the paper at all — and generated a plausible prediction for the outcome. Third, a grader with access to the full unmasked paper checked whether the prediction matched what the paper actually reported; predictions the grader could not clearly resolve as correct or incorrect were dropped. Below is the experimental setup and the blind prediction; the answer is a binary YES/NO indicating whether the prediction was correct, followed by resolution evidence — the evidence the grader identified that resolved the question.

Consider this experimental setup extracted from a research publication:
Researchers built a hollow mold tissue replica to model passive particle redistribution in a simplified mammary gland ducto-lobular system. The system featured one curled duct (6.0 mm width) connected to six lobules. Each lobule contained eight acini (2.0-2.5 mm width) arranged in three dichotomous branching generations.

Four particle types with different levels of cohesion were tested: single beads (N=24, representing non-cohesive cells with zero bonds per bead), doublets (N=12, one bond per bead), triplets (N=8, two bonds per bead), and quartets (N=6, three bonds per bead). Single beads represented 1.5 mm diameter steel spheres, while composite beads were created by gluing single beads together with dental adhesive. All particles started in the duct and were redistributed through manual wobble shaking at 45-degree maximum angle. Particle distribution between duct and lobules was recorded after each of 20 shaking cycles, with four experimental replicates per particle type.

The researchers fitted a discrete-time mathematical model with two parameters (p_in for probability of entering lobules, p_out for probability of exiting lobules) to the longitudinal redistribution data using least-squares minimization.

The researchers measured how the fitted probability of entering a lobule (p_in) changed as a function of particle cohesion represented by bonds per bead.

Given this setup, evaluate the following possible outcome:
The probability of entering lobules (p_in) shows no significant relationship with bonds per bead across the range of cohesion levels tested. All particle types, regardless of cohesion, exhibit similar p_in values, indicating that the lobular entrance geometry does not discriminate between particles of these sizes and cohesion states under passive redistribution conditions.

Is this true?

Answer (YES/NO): NO